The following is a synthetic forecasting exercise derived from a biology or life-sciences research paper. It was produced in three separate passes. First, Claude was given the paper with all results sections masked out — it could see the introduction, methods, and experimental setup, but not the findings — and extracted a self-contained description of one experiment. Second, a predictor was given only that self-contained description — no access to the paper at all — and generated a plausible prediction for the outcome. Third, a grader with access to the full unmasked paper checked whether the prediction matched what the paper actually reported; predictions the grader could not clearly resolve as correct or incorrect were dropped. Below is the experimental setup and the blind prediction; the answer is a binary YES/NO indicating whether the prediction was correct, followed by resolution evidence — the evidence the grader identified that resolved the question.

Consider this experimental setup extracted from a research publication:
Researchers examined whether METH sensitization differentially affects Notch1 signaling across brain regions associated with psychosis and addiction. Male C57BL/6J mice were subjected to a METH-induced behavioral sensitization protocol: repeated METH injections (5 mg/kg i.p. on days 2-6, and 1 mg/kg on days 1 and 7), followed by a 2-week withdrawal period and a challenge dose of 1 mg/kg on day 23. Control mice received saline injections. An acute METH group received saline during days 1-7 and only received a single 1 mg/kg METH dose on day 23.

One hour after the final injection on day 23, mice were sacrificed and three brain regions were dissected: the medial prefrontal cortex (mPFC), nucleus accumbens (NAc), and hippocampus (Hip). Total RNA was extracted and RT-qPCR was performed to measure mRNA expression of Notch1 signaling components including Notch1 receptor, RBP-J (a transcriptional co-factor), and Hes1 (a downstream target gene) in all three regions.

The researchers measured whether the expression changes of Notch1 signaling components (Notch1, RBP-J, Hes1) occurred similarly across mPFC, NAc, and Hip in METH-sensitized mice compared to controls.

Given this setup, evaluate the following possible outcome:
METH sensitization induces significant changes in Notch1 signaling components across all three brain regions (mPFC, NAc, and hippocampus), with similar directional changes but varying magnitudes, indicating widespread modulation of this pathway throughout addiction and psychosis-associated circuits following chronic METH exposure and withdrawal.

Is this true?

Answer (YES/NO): NO